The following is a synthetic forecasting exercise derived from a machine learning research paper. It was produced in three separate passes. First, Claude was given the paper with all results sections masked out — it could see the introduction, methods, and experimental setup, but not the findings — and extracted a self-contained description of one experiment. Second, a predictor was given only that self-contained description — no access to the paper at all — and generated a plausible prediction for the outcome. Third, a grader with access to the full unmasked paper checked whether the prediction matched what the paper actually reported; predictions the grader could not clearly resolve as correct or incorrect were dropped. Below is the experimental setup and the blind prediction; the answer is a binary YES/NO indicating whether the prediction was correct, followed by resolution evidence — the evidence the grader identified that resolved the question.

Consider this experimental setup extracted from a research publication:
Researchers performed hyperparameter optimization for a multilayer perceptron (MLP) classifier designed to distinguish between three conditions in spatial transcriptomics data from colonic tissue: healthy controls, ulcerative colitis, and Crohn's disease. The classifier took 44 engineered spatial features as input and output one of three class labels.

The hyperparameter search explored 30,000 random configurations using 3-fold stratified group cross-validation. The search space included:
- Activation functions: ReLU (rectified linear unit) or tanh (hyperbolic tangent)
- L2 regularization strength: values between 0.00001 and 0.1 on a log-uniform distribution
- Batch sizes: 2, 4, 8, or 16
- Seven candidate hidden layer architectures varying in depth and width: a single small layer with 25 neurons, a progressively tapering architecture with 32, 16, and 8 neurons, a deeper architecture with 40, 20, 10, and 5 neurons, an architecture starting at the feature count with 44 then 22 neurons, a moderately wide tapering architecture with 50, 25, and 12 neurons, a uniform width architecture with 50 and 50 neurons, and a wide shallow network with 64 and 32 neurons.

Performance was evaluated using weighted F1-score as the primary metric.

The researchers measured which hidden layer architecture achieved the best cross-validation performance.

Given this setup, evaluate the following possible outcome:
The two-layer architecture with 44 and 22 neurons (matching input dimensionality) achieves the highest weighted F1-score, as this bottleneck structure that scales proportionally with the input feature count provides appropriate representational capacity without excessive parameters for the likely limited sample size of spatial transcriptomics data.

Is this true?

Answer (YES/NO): NO